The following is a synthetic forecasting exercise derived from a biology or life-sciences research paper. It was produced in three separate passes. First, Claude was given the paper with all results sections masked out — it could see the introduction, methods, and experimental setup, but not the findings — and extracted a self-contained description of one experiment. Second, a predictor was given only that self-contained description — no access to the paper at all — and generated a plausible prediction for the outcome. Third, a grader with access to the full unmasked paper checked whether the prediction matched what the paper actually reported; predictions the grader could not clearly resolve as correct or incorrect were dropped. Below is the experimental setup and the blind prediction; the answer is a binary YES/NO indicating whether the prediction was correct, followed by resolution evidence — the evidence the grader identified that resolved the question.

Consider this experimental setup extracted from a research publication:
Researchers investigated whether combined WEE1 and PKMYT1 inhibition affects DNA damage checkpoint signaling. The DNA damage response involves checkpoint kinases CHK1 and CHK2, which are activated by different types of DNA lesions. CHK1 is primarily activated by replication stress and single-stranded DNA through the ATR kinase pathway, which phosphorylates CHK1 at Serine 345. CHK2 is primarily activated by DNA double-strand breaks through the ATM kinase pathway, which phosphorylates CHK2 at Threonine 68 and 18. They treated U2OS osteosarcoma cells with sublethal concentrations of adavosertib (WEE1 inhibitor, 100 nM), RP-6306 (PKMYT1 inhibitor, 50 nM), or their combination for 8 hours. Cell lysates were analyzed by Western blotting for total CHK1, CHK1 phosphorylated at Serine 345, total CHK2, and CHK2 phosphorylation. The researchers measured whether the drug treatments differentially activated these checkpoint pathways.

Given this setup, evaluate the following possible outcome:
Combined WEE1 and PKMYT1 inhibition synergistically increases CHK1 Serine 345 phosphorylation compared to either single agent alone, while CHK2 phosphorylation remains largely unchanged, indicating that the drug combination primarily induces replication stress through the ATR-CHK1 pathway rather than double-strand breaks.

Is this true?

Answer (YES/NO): NO